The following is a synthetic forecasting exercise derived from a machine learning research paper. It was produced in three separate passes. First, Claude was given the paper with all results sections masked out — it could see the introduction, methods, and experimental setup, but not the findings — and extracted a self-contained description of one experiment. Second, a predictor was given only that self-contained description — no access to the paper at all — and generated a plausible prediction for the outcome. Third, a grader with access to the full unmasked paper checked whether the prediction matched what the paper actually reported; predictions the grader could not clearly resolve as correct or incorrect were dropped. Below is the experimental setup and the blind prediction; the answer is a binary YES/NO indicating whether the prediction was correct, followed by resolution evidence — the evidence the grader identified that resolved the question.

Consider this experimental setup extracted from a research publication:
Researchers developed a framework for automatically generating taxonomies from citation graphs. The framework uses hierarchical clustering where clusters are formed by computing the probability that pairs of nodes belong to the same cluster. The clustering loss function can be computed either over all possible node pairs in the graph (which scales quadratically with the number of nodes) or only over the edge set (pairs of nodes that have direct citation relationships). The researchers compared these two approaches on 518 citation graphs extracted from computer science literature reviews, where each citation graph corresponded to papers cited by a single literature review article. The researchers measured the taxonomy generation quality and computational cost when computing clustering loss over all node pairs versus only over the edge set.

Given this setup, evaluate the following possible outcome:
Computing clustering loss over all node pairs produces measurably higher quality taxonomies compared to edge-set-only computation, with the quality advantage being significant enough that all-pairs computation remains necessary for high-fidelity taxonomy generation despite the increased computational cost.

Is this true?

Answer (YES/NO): NO